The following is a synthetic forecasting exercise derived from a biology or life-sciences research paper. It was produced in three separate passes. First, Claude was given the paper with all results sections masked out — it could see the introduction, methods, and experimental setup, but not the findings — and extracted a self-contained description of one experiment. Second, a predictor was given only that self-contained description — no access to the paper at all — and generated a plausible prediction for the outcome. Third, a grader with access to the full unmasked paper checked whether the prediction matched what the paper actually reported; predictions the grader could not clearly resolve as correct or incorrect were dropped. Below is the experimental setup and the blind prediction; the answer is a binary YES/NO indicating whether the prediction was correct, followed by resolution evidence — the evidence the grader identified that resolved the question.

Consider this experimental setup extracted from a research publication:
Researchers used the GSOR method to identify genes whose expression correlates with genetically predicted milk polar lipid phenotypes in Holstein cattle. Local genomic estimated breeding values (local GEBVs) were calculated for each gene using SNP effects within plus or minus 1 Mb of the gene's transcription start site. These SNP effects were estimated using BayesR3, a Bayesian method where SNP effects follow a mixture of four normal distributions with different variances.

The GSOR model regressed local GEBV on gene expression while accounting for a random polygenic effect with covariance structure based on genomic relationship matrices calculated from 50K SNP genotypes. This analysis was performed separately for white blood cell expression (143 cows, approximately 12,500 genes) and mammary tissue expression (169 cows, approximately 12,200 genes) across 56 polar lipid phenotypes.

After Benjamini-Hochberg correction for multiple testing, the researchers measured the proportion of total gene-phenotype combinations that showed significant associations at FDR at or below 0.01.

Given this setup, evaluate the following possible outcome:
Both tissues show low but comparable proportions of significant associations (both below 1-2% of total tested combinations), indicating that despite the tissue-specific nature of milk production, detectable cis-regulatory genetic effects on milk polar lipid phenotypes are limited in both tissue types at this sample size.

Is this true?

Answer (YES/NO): NO